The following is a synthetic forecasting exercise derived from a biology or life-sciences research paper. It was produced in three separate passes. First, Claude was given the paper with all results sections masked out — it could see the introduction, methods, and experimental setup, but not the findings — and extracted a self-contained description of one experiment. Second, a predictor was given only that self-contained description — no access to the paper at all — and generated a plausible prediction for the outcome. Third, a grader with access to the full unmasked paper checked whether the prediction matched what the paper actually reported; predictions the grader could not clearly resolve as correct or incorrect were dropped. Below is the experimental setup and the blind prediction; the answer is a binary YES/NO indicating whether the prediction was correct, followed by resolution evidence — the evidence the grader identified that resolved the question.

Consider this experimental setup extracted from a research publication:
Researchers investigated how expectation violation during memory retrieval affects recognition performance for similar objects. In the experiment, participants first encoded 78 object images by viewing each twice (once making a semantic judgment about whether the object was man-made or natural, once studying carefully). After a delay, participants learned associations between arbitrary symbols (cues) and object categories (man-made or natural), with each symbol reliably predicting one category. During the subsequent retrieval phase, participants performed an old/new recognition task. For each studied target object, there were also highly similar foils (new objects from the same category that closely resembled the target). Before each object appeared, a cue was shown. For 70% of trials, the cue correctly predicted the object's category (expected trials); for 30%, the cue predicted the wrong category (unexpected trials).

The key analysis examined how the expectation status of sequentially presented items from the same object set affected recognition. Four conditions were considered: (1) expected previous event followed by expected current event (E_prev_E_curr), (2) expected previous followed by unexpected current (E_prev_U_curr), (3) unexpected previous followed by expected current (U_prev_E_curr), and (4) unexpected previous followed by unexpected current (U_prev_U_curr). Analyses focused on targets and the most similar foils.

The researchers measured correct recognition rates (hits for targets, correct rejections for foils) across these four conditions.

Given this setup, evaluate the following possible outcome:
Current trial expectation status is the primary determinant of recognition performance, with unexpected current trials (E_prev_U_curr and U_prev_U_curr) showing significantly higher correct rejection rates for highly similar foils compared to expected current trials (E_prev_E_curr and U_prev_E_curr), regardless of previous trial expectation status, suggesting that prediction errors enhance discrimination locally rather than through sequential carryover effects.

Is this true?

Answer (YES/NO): NO